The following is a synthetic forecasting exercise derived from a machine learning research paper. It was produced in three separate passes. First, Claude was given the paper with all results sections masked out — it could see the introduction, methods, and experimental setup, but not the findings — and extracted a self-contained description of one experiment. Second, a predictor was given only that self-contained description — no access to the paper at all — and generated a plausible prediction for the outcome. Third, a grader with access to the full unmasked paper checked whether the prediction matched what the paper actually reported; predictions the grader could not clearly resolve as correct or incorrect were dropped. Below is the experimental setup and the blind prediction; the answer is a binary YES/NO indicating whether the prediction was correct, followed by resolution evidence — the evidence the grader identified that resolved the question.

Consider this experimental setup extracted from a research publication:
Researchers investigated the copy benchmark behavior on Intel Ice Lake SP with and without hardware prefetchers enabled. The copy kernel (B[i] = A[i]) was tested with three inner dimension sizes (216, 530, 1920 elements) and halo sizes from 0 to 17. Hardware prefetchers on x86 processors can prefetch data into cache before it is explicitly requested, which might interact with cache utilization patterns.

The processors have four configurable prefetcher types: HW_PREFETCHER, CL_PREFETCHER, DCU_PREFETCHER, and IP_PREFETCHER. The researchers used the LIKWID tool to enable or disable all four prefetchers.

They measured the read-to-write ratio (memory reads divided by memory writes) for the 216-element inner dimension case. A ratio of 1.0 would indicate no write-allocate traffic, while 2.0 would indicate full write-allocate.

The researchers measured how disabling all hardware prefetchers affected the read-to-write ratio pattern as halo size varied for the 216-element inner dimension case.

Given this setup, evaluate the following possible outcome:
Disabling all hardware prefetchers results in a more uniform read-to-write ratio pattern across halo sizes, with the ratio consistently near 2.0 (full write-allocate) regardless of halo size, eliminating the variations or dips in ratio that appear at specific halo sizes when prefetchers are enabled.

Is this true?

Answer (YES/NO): NO